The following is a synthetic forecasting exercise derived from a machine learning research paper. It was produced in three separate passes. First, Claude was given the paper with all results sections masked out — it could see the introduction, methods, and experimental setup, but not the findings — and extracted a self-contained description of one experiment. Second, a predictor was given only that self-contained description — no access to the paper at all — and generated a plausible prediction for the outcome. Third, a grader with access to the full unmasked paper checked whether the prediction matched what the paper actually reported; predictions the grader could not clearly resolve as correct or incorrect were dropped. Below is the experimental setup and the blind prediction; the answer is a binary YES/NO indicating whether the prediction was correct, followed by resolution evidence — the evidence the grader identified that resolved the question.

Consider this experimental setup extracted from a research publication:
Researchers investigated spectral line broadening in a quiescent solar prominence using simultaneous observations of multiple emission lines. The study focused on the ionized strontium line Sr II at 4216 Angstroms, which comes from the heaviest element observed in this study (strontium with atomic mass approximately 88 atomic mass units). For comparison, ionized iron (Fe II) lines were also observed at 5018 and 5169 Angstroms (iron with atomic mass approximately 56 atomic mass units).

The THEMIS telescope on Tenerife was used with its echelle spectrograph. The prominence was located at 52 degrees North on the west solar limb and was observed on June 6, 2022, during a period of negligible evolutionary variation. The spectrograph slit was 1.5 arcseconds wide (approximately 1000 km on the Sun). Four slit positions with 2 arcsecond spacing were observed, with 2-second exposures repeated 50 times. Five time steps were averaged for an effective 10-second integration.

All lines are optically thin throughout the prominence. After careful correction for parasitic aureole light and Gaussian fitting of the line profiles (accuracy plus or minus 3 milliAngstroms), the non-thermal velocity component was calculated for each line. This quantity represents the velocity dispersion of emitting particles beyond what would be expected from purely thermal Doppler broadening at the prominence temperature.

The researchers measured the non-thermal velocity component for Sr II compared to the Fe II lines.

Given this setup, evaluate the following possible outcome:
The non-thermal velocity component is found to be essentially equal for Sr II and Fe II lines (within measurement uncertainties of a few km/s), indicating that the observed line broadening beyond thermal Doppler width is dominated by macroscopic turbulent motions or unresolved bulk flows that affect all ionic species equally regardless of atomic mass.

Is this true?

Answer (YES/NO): NO